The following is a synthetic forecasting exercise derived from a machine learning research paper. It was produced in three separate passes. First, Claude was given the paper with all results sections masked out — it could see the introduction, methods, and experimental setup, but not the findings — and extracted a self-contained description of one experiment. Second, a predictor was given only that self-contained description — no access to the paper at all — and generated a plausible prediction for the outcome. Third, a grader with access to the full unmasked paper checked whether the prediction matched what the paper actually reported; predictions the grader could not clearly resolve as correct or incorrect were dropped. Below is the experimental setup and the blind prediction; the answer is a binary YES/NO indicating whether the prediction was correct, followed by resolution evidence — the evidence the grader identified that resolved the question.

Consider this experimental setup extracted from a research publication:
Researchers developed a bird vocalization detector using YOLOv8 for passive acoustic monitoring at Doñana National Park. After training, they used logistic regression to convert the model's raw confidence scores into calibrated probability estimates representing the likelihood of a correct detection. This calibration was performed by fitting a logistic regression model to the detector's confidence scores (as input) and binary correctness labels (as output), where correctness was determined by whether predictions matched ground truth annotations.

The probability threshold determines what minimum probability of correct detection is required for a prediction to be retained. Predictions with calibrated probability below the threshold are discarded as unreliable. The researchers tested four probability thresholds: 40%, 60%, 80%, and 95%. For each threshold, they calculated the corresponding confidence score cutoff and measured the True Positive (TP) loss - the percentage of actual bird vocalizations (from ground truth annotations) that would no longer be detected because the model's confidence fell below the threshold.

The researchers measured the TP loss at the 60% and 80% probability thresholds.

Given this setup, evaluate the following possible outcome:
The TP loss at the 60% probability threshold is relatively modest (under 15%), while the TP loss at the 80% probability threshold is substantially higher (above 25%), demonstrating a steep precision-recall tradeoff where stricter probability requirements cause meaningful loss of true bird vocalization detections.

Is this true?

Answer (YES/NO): NO